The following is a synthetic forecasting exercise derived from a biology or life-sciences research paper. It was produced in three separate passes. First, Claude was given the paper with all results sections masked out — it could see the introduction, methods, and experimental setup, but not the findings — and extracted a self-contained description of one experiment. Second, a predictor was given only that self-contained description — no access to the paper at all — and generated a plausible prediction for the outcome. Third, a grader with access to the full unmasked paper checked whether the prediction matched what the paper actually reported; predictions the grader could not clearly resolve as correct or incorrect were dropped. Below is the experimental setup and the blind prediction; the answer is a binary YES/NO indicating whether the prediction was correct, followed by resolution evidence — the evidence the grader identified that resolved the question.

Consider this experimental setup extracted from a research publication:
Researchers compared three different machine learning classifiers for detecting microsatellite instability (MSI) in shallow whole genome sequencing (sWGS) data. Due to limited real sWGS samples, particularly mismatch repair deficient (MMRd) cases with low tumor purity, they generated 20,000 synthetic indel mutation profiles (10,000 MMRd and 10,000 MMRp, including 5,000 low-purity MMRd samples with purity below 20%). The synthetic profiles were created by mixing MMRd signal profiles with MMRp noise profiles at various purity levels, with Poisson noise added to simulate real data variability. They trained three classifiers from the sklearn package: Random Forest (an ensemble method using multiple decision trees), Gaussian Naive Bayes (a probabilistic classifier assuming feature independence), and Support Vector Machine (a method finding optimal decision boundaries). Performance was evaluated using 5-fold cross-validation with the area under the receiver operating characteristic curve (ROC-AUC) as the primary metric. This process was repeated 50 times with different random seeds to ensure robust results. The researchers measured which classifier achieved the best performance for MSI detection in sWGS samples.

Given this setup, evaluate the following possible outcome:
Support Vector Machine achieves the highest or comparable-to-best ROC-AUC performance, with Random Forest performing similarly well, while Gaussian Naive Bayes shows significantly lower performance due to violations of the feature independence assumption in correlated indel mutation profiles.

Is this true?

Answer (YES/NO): NO